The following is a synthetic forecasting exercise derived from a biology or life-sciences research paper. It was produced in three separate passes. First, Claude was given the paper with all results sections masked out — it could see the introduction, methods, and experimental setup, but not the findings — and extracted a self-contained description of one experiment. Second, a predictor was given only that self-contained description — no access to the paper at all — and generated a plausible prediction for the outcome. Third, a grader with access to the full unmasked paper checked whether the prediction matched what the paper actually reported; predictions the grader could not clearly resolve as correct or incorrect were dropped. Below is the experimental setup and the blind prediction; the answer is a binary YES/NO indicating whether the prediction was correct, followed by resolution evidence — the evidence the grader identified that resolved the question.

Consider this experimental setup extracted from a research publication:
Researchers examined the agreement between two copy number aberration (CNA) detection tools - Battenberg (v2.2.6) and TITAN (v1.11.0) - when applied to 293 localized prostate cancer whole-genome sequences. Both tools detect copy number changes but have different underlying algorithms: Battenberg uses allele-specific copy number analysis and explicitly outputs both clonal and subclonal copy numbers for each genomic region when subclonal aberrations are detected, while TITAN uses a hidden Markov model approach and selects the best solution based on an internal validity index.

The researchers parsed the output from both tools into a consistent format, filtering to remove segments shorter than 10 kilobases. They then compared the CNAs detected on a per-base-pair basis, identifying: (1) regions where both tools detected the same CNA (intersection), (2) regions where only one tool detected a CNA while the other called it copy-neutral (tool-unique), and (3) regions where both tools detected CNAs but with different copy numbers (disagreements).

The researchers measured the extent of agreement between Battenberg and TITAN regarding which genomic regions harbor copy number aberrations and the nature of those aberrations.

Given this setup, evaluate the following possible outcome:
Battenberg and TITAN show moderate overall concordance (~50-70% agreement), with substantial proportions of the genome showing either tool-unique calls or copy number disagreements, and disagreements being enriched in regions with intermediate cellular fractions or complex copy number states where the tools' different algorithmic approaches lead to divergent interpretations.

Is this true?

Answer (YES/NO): NO